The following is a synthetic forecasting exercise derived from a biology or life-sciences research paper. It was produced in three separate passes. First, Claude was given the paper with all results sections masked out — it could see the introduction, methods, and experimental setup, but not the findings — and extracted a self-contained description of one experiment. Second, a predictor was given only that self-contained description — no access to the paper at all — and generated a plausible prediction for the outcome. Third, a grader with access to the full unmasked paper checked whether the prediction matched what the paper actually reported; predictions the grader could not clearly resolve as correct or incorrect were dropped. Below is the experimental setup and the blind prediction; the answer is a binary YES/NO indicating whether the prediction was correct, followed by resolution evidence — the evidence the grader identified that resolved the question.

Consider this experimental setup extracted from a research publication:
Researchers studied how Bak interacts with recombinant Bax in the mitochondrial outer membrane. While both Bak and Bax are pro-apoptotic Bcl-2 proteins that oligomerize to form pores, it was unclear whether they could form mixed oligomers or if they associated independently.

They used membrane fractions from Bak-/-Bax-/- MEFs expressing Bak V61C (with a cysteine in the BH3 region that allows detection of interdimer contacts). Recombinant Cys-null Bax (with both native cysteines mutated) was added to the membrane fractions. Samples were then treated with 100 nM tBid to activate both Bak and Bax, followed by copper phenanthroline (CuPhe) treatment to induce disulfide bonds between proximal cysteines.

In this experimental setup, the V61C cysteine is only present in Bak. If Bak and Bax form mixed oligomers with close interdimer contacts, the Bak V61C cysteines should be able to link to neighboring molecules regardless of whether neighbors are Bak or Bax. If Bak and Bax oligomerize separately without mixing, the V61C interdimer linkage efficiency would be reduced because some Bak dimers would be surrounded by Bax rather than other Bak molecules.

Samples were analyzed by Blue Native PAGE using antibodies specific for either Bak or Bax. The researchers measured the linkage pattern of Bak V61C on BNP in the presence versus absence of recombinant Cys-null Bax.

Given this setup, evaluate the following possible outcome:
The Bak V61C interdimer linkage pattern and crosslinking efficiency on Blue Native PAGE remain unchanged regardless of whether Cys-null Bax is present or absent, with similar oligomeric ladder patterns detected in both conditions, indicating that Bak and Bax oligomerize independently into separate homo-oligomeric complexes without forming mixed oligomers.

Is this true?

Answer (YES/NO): NO